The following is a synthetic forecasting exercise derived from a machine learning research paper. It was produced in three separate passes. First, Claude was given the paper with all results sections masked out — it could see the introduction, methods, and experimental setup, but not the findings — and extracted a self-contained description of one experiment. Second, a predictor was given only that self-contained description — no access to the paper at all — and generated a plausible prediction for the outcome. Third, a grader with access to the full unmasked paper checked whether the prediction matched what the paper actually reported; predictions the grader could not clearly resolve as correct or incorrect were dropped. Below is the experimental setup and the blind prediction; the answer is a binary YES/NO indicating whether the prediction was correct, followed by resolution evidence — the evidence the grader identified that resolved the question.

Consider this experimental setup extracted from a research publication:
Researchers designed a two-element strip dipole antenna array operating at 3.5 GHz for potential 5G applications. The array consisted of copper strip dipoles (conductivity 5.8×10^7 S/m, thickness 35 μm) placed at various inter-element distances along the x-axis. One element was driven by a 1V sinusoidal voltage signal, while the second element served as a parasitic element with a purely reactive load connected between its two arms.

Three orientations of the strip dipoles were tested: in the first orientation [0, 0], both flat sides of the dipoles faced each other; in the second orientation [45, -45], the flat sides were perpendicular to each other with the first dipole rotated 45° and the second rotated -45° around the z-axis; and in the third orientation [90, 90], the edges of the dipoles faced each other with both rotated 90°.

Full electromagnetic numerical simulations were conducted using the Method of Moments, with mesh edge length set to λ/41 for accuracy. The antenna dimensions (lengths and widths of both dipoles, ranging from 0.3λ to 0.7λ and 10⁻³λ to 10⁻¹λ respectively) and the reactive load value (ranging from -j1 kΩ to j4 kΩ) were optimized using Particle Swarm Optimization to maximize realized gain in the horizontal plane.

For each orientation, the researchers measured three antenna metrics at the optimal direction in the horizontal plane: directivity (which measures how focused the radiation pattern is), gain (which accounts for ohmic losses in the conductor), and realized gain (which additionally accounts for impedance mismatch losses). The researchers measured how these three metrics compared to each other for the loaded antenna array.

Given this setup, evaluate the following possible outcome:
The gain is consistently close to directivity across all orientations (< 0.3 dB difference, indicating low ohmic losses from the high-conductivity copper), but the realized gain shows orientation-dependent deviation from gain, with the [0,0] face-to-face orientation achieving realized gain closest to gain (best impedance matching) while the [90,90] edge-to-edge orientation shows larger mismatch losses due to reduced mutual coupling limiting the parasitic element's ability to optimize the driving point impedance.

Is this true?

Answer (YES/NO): NO